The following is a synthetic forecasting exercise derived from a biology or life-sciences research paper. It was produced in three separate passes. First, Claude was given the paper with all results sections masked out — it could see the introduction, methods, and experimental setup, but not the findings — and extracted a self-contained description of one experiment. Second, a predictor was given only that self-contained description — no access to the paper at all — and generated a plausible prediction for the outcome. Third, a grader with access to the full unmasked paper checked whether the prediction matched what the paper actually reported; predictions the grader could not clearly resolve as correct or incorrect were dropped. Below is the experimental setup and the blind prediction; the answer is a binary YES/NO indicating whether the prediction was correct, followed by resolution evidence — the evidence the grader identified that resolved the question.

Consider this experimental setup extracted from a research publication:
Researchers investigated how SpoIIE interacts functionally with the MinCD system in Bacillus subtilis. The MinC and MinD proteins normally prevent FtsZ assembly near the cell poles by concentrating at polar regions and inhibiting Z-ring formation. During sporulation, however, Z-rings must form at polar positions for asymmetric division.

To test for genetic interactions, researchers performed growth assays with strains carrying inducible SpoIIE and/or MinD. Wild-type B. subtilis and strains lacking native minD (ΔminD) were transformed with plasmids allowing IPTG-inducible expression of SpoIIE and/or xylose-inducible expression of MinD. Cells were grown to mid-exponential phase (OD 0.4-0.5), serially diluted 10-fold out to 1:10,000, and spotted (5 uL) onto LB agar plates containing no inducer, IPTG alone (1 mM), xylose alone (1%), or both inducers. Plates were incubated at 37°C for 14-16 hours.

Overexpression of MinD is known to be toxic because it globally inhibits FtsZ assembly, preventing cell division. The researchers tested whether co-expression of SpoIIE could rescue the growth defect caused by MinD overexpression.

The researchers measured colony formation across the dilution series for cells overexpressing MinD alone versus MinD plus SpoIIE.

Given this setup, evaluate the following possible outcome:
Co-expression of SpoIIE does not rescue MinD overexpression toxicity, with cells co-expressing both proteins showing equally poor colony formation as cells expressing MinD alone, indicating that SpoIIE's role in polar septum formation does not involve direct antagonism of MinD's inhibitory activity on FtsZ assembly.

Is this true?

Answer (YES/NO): NO